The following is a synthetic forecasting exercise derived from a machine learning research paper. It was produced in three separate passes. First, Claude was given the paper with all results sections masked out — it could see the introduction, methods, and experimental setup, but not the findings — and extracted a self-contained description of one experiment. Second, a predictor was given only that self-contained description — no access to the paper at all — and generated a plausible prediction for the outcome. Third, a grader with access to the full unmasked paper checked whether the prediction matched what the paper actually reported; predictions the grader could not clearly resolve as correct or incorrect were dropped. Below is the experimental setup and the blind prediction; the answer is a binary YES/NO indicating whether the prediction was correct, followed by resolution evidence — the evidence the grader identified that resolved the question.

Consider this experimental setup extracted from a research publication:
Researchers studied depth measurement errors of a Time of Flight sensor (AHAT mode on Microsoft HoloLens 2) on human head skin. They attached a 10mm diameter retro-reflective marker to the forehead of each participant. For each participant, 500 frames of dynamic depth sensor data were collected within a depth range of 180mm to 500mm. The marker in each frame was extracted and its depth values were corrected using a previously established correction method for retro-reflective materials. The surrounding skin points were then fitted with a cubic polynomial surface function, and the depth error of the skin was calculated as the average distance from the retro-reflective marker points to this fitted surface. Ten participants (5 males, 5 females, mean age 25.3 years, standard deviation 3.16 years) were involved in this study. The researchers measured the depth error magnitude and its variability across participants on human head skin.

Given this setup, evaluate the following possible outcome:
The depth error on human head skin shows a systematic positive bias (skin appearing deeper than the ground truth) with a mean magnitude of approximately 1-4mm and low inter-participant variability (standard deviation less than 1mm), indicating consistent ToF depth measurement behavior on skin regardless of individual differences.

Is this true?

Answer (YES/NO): NO